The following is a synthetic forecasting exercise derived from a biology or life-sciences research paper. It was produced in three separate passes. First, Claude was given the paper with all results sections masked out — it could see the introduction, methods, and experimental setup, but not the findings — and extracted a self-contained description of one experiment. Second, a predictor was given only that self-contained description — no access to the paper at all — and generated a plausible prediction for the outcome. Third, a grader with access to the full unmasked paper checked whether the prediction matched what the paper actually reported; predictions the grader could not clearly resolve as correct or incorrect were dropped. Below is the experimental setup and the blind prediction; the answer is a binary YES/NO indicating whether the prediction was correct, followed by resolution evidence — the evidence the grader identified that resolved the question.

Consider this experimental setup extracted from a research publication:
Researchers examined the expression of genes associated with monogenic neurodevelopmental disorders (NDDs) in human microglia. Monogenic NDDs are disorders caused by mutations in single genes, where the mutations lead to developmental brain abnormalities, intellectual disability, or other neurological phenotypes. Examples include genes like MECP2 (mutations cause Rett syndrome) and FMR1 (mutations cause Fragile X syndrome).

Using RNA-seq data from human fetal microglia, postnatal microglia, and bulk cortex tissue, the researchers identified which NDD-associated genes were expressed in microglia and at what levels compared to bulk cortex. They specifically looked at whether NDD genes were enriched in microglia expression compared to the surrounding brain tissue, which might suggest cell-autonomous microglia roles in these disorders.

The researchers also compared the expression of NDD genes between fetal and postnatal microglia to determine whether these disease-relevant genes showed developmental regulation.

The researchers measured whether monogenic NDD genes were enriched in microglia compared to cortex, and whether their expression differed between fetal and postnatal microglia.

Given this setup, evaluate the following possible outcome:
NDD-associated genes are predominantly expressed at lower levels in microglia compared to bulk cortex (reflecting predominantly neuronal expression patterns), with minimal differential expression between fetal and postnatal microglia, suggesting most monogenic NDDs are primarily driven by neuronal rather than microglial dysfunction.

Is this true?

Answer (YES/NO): NO